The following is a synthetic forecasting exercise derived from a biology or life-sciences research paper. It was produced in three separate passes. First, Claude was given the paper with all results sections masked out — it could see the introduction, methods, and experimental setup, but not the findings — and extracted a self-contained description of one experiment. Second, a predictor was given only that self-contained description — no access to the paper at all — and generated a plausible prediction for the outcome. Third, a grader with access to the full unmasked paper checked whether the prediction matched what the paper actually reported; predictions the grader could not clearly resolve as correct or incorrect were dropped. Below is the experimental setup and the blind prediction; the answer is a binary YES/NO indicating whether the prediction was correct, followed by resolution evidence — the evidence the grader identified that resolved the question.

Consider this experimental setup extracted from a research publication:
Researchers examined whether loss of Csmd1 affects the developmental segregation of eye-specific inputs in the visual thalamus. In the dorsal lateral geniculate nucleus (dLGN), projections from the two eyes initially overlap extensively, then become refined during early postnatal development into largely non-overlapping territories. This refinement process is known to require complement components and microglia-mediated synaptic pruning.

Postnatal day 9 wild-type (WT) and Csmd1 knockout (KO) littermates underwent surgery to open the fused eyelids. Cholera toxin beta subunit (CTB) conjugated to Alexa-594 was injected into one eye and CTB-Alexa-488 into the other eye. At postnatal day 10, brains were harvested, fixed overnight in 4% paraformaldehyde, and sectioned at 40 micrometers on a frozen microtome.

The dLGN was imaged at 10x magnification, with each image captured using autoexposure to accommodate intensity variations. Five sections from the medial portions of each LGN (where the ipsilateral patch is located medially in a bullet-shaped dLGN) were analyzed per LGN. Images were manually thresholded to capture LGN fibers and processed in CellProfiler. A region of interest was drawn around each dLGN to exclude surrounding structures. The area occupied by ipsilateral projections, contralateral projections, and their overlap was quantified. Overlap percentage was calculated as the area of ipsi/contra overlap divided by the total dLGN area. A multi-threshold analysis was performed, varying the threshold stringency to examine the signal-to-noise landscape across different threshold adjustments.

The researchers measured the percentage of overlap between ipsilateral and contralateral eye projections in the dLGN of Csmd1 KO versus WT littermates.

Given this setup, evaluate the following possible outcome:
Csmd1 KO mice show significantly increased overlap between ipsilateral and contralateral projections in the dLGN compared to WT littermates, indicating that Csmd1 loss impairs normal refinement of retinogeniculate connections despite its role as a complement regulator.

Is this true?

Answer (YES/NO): NO